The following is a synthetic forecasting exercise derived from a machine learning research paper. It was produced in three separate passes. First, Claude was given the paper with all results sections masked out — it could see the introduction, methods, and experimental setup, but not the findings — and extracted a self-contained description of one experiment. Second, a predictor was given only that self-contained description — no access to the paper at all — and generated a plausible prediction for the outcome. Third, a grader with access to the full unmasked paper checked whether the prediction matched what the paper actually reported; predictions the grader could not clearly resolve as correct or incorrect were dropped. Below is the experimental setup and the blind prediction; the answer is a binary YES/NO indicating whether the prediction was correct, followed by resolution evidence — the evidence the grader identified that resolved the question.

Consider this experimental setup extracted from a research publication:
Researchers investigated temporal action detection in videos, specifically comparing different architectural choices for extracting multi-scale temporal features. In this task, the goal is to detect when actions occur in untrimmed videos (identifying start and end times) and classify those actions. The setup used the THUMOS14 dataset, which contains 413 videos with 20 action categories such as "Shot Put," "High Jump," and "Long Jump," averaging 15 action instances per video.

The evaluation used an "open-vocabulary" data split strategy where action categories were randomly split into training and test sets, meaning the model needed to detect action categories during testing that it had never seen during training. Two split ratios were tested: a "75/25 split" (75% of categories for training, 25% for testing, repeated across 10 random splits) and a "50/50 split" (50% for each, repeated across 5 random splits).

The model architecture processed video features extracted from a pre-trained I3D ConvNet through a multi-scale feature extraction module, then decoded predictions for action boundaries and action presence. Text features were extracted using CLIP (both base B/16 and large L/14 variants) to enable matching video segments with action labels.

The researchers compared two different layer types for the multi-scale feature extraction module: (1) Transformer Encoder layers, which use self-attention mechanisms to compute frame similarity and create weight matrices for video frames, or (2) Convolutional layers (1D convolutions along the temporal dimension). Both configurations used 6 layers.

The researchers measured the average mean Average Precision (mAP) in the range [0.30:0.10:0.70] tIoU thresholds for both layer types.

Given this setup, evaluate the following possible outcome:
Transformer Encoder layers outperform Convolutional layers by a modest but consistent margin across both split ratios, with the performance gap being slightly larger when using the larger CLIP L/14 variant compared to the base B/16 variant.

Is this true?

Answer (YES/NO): YES